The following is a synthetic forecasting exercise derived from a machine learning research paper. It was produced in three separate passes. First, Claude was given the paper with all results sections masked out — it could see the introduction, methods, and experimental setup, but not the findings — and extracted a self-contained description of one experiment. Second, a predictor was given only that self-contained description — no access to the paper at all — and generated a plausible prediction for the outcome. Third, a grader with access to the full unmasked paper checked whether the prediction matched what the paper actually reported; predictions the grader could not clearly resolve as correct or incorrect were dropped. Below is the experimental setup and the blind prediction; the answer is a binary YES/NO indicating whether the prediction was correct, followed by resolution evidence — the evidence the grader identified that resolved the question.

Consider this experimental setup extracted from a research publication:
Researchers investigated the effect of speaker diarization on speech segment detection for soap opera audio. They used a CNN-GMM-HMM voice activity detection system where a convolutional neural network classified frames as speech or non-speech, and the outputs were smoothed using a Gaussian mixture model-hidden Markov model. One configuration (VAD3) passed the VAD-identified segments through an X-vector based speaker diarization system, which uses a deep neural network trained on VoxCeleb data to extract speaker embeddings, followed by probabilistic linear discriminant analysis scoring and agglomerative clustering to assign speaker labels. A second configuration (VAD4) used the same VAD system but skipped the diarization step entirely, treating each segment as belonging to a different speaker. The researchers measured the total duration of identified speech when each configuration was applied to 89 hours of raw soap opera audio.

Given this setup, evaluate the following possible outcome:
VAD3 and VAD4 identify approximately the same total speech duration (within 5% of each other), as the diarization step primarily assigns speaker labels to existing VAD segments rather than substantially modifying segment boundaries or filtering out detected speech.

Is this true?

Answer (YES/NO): NO